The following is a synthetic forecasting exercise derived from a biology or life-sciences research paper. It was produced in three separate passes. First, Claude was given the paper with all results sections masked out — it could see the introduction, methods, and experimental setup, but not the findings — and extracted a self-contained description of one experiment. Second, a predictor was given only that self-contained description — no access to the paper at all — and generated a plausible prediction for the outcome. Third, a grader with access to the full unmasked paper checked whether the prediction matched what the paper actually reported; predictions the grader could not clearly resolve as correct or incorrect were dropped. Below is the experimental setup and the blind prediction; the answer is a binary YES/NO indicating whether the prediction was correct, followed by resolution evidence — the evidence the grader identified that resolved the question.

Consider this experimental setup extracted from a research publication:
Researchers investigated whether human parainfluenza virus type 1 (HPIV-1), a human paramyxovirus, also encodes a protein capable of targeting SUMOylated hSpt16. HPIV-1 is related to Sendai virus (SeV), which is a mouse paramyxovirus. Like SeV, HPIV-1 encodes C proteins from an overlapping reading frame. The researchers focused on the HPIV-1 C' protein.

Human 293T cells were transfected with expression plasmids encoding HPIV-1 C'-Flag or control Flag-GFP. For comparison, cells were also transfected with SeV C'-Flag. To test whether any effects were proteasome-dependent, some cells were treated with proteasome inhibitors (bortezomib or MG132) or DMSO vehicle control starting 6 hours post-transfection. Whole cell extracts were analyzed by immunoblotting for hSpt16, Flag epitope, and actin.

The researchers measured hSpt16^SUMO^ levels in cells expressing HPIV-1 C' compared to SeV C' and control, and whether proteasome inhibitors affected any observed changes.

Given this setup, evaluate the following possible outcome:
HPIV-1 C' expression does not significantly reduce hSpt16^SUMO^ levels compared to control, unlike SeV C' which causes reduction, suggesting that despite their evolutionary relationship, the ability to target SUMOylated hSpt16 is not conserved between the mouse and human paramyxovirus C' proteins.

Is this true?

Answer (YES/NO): NO